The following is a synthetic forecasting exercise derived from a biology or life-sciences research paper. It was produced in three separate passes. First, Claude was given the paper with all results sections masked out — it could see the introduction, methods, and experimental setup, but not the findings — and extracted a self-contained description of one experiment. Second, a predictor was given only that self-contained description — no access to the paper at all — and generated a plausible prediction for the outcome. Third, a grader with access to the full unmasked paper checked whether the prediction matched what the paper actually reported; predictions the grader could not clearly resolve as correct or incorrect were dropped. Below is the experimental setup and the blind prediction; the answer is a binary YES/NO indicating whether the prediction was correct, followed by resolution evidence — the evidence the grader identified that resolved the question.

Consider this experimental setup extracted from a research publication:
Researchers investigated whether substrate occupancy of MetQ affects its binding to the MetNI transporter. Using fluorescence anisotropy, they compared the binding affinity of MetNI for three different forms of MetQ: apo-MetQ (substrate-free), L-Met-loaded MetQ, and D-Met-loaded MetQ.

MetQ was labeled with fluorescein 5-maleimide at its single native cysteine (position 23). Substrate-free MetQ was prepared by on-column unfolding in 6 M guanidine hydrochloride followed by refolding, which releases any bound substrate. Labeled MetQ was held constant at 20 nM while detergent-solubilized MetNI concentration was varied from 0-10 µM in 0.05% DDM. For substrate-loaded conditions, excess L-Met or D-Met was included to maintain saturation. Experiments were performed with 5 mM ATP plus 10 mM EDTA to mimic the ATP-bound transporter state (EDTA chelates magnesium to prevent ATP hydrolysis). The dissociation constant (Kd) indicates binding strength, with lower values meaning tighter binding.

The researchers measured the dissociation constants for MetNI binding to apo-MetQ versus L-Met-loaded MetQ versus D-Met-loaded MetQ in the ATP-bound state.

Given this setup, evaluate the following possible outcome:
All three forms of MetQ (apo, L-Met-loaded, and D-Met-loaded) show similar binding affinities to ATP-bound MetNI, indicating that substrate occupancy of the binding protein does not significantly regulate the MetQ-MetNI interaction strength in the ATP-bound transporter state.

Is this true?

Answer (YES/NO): NO